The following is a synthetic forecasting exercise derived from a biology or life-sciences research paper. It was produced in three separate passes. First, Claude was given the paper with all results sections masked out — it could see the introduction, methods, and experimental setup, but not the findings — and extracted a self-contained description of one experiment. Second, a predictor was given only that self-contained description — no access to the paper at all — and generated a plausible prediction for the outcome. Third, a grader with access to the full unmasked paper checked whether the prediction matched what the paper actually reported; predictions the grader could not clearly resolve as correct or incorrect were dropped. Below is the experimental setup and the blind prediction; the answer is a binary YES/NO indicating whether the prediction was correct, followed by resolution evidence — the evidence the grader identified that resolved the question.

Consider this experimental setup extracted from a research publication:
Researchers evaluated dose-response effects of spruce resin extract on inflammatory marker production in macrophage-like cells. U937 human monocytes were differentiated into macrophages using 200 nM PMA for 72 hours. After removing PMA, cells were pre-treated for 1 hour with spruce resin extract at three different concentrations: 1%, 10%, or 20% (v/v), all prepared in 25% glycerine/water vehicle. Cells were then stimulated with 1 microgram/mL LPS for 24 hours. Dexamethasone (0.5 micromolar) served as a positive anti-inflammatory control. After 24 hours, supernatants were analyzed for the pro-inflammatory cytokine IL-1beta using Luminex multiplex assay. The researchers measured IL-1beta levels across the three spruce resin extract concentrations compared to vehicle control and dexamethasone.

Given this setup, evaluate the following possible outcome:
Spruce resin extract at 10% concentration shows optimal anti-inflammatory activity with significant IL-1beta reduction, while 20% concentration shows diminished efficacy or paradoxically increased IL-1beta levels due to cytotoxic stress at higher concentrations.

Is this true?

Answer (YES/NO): NO